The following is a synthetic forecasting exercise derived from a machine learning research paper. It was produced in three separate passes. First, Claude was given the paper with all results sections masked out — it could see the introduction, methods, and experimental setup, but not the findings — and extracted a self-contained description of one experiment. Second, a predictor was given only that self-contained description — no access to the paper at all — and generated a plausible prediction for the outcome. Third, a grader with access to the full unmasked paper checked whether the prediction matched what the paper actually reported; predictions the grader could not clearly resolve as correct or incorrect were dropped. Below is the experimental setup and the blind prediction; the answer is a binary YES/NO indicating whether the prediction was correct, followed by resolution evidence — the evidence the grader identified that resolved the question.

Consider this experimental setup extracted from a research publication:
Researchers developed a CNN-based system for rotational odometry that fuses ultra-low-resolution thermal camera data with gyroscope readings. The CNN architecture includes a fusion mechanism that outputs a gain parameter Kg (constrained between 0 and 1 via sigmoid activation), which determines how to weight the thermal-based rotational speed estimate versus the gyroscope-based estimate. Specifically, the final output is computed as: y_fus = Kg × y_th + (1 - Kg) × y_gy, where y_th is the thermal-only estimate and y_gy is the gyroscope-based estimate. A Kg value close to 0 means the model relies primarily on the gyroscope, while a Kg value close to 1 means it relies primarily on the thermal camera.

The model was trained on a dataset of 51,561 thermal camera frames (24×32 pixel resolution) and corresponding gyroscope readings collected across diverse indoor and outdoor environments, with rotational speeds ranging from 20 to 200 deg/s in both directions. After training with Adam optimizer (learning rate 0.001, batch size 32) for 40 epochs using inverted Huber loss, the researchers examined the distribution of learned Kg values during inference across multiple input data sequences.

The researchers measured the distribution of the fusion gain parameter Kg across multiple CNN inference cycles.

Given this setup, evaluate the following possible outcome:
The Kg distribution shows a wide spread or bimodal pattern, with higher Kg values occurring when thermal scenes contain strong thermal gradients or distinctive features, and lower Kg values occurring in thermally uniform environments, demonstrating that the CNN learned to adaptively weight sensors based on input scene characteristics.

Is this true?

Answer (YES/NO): NO